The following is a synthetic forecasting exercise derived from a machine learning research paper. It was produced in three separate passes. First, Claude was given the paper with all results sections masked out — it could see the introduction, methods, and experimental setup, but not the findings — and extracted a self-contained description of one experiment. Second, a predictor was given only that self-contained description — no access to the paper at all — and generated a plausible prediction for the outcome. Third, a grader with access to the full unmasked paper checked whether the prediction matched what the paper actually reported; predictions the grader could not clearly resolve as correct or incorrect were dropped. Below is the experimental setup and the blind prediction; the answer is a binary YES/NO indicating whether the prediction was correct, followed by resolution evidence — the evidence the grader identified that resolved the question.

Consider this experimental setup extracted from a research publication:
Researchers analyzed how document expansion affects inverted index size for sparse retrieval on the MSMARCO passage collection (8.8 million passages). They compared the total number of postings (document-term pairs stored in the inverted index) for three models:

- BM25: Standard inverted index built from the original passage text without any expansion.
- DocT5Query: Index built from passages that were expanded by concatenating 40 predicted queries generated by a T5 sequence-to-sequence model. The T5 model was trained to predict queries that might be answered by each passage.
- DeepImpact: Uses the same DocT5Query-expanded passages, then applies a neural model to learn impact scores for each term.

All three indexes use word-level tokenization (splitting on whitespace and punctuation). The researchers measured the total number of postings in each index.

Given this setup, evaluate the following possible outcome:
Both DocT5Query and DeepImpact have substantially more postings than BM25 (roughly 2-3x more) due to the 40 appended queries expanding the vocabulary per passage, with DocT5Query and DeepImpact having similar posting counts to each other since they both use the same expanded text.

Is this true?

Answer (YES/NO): NO